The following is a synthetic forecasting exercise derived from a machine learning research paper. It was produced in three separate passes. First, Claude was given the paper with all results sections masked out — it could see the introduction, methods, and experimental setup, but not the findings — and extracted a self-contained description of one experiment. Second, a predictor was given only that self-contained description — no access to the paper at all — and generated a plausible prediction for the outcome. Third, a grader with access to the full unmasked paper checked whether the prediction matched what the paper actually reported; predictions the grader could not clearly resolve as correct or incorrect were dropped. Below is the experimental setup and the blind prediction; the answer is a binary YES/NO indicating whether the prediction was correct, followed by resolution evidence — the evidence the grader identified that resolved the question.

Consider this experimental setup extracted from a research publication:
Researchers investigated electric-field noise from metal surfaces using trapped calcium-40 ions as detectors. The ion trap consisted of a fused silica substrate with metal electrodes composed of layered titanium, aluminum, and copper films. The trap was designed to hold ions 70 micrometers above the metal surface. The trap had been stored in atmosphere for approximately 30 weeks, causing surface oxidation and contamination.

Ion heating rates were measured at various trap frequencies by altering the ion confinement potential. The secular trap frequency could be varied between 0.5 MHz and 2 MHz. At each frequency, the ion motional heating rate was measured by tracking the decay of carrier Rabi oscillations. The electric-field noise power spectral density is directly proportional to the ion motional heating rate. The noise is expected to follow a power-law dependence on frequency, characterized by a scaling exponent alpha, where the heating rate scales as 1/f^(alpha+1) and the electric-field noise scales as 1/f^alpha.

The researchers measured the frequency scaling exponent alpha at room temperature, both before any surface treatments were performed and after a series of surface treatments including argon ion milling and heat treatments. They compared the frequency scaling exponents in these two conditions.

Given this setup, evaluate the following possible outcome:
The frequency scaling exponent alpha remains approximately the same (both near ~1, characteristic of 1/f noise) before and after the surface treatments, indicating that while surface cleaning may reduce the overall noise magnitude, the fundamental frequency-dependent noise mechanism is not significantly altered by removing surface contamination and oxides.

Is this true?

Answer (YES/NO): YES